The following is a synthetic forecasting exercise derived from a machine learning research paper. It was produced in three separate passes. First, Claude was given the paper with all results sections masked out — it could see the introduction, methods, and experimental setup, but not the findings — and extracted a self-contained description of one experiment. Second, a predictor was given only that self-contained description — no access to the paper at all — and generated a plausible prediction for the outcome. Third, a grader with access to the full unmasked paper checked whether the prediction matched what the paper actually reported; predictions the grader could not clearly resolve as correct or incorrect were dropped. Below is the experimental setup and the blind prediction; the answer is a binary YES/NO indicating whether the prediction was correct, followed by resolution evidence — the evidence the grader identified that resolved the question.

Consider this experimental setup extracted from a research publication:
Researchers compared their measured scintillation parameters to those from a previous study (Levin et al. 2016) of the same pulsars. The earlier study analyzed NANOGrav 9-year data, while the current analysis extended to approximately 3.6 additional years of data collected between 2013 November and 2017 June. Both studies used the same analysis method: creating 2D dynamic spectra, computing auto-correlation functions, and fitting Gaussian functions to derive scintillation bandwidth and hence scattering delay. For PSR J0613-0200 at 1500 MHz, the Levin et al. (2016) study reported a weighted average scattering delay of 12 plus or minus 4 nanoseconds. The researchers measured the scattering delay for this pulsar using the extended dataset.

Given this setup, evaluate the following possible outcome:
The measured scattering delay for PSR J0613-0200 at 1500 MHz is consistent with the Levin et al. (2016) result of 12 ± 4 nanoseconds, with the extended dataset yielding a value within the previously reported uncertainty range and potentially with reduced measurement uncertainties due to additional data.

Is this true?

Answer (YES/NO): NO